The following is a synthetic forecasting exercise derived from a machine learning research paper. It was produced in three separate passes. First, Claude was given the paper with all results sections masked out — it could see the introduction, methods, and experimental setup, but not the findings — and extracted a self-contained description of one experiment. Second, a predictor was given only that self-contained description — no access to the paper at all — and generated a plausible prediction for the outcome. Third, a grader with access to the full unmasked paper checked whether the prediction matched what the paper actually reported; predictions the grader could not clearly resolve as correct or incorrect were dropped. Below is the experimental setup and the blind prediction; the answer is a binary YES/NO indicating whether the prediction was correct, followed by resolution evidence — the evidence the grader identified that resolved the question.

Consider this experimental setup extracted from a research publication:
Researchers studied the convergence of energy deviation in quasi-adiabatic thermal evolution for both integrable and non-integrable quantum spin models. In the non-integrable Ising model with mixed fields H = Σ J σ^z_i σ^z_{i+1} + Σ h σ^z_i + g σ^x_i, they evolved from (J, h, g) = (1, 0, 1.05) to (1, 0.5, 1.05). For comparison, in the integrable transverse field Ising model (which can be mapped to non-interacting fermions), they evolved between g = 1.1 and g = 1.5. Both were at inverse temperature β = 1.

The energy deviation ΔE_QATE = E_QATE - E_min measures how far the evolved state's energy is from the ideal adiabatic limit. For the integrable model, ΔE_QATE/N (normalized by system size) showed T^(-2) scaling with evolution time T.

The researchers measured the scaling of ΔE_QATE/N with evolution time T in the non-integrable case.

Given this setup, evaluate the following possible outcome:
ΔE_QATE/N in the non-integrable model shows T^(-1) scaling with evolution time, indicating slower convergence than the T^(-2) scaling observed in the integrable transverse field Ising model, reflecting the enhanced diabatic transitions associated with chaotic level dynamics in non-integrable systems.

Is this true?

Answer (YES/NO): NO